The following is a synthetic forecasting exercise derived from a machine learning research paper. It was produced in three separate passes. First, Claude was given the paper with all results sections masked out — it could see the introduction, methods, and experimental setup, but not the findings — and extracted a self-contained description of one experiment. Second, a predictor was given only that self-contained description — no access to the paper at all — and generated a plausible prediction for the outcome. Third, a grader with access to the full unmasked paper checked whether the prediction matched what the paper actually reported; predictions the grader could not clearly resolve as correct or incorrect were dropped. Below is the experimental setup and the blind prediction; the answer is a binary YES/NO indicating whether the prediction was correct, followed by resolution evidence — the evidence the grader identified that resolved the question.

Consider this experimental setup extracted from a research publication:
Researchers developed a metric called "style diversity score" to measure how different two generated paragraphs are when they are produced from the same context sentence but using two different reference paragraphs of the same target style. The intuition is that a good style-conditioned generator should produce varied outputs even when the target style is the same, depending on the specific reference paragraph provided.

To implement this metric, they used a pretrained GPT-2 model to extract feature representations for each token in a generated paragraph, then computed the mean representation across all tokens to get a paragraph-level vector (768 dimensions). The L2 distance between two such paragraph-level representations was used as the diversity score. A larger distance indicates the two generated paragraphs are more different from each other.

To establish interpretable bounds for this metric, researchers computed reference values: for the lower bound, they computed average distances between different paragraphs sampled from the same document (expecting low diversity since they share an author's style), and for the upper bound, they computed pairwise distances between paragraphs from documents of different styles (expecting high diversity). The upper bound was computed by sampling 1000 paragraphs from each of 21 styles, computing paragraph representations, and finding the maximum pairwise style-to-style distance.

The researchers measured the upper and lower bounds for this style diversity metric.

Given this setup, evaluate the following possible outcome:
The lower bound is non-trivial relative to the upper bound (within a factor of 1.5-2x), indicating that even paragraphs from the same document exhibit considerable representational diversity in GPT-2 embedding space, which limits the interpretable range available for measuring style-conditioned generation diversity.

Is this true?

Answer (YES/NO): NO